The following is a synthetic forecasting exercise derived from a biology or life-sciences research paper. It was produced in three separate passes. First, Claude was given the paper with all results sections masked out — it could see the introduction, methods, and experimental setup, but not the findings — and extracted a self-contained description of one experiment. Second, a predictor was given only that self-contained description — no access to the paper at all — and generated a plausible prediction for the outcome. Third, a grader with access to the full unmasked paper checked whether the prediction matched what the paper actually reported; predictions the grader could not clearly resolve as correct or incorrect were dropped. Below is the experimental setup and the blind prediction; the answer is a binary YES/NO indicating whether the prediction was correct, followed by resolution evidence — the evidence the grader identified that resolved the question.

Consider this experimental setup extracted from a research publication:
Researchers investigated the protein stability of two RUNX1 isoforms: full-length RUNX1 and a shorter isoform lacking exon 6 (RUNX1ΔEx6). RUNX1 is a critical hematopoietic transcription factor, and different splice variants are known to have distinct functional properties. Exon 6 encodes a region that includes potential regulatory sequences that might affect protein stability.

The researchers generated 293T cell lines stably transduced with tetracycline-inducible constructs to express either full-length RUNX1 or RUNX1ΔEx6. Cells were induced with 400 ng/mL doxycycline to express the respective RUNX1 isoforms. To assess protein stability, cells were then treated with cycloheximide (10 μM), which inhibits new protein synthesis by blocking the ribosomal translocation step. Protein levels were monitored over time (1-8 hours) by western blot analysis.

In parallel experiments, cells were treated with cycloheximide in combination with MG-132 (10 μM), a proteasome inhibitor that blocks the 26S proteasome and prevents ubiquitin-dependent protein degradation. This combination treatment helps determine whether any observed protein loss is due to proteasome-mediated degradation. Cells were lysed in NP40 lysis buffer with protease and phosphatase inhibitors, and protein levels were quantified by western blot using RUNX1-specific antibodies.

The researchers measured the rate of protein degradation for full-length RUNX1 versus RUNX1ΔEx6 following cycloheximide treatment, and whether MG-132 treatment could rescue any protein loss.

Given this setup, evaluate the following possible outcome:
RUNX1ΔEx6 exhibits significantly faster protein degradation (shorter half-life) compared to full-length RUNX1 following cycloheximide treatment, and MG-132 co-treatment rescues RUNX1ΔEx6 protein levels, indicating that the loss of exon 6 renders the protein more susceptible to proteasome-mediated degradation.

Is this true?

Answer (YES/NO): NO